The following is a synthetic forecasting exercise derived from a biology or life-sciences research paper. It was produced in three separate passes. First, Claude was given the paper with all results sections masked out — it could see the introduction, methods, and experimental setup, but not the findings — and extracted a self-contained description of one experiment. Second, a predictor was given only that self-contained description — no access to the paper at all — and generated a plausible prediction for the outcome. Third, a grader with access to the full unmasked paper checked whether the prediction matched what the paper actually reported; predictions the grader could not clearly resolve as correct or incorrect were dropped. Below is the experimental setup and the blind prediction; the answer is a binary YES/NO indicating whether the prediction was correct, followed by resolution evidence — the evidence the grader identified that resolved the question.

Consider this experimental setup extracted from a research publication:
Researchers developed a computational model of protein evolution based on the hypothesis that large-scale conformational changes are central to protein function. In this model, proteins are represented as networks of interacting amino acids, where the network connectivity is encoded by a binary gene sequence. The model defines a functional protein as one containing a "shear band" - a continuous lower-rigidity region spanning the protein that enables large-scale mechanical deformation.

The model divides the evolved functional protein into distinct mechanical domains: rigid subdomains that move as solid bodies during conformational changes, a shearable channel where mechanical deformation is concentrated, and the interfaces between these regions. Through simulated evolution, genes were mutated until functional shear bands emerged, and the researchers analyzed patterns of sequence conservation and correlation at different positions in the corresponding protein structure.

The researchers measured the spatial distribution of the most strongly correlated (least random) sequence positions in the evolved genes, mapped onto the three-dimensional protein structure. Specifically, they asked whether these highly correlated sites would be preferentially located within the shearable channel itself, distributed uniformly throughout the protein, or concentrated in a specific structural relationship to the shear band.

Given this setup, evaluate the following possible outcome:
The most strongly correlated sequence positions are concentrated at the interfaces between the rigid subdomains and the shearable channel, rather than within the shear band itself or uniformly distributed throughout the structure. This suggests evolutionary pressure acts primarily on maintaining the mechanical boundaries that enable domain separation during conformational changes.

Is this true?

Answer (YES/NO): YES